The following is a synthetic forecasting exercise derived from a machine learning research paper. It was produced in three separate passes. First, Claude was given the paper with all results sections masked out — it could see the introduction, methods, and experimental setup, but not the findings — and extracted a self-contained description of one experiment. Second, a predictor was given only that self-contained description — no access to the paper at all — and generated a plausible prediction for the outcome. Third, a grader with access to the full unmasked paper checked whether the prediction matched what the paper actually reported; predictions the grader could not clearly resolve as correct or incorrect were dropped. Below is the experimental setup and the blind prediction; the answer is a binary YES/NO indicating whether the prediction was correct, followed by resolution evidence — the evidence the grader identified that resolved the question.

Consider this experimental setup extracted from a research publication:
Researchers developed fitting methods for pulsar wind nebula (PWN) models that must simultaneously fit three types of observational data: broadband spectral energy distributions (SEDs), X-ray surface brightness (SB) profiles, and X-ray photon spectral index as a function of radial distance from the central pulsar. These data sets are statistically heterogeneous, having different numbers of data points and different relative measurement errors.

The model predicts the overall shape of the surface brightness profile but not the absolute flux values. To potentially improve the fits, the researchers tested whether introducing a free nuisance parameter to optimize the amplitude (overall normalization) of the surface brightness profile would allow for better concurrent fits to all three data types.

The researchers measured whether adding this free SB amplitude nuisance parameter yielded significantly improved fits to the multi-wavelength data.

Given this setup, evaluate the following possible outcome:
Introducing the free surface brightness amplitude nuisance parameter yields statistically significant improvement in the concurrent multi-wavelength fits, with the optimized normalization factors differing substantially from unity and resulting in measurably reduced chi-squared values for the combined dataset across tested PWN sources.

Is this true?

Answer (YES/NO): NO